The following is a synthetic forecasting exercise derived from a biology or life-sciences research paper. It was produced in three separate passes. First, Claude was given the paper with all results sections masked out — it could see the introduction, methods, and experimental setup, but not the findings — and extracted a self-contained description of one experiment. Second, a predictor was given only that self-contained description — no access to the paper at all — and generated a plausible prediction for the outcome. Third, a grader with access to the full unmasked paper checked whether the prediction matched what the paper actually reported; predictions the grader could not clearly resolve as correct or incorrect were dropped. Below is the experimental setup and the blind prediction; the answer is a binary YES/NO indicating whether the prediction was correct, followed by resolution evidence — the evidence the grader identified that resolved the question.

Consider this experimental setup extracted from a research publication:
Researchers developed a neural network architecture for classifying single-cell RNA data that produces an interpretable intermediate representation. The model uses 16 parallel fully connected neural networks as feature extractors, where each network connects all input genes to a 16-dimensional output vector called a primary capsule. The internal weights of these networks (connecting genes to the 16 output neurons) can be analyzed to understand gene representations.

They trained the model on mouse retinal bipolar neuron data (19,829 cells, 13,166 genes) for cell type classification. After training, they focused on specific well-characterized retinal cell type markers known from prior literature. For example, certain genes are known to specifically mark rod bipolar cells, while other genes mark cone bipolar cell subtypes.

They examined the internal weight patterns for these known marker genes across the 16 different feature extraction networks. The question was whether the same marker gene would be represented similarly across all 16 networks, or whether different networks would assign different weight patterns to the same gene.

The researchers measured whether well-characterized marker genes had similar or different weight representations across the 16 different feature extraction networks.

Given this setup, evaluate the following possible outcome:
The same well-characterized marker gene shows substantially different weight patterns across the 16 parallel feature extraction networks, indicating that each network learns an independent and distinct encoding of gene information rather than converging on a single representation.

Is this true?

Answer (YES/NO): YES